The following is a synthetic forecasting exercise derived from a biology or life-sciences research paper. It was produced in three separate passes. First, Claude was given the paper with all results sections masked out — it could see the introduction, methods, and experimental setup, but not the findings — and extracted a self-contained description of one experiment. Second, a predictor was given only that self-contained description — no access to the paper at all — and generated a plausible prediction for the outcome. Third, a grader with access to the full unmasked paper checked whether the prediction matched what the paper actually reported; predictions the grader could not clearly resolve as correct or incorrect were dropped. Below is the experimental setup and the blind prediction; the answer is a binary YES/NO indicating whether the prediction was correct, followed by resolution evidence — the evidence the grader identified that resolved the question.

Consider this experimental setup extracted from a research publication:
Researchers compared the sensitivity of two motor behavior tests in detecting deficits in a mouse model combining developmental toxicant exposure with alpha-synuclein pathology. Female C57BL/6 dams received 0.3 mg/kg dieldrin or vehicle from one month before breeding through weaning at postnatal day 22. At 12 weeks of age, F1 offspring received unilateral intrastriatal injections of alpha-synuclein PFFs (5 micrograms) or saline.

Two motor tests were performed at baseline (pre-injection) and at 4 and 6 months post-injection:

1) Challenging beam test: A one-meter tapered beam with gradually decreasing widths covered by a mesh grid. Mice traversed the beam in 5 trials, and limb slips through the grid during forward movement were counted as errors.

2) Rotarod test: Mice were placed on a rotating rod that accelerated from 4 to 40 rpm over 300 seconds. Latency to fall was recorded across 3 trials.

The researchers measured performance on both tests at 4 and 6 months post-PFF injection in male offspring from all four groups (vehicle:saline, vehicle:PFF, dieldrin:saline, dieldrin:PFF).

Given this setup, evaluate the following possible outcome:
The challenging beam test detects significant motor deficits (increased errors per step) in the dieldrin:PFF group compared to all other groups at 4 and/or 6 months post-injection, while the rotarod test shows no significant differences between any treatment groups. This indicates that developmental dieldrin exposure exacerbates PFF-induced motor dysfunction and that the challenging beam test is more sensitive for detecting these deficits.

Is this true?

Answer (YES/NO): NO